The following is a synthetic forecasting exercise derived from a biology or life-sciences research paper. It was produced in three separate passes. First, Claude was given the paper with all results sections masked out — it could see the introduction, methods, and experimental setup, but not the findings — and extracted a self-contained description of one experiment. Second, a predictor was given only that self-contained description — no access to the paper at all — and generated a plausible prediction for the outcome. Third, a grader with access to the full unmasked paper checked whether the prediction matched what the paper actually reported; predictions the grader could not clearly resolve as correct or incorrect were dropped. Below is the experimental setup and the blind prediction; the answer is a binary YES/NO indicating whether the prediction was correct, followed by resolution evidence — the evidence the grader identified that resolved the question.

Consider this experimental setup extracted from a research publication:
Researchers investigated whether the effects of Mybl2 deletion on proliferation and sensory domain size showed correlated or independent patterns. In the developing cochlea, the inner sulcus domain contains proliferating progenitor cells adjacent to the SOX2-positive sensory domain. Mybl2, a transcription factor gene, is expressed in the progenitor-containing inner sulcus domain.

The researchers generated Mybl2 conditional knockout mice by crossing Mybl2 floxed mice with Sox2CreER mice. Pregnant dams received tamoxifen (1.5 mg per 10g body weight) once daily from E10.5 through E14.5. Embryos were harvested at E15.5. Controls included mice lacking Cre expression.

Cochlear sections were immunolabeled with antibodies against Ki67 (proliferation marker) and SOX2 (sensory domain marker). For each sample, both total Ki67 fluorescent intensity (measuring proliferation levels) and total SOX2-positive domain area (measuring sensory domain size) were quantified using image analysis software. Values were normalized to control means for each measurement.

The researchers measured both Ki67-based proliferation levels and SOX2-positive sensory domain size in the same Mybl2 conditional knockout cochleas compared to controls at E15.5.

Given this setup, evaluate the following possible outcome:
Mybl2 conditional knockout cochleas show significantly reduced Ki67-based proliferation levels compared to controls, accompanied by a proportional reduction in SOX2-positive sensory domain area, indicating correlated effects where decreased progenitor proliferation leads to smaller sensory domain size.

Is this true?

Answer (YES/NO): NO